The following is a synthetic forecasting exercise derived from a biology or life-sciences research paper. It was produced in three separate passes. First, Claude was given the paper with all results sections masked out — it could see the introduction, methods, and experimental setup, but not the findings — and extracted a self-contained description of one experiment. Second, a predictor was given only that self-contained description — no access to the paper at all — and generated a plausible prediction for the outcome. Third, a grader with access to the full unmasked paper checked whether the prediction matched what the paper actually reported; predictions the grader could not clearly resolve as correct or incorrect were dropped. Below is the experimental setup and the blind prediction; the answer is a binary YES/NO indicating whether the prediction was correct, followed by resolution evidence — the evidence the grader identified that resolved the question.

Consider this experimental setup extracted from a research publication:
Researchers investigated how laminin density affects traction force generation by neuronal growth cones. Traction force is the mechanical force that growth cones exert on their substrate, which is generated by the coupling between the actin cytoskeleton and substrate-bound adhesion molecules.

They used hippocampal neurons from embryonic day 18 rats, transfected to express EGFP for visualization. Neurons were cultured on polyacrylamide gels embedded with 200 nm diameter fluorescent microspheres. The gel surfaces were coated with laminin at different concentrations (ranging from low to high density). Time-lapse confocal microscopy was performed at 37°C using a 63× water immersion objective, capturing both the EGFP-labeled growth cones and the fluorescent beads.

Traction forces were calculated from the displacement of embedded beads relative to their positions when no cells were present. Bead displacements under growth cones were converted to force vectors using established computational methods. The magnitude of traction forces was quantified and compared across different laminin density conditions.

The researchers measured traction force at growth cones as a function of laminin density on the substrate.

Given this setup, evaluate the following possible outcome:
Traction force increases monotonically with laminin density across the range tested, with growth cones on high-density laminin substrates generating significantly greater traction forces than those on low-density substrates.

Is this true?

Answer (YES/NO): NO